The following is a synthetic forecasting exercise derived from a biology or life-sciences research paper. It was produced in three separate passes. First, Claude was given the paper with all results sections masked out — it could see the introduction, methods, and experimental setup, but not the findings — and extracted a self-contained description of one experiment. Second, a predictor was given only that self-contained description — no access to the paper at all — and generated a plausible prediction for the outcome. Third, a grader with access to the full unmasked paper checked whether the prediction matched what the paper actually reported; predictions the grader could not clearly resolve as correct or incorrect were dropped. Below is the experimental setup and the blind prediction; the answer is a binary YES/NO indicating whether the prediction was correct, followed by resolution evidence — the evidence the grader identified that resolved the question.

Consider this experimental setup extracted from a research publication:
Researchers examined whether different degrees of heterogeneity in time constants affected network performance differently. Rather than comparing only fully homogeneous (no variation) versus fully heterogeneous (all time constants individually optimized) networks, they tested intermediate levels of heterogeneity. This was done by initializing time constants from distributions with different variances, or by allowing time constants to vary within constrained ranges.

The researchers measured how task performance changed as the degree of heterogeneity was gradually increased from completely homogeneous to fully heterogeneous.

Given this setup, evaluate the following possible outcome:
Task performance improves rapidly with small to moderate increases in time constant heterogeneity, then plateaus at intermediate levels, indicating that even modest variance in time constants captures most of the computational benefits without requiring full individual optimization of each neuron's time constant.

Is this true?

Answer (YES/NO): NO